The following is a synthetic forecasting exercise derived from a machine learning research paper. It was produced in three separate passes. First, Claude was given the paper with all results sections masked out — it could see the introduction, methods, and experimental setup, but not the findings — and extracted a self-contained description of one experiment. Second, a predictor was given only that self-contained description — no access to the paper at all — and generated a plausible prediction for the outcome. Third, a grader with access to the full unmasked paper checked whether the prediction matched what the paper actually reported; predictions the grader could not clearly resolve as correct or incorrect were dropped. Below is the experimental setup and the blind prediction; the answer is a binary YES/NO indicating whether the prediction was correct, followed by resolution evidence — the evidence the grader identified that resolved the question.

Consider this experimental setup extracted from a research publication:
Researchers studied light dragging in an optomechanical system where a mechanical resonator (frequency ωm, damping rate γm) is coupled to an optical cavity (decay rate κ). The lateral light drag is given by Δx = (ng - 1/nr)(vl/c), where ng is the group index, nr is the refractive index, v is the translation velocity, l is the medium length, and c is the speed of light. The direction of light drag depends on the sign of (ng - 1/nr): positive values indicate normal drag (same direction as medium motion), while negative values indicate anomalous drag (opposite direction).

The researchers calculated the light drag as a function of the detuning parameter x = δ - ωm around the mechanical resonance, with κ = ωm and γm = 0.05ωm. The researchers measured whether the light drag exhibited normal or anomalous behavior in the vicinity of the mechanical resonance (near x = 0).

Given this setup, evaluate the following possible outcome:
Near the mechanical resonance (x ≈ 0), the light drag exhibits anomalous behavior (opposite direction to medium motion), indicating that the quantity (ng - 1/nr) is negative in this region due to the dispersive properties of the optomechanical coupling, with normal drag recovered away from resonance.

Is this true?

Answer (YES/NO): NO